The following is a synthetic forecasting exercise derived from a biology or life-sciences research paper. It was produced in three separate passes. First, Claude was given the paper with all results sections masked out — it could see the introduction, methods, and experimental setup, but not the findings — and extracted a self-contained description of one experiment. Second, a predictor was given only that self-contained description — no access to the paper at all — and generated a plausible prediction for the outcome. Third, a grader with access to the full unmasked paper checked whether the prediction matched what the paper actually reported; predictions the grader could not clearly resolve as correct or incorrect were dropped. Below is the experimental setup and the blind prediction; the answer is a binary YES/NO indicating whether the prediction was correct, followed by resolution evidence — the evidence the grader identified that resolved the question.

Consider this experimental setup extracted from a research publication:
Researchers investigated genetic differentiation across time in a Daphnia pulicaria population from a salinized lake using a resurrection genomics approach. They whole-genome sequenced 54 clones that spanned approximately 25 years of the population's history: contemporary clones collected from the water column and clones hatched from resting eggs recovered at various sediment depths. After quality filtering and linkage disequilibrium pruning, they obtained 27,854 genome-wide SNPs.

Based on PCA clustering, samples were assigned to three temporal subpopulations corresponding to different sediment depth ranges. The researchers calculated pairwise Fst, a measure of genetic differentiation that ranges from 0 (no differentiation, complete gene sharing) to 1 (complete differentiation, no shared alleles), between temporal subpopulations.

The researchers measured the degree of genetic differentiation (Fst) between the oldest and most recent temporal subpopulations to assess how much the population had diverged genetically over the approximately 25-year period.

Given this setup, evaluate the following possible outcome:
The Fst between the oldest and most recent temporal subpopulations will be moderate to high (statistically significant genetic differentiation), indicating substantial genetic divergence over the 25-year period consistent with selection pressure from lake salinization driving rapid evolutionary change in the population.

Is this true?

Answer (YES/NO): NO